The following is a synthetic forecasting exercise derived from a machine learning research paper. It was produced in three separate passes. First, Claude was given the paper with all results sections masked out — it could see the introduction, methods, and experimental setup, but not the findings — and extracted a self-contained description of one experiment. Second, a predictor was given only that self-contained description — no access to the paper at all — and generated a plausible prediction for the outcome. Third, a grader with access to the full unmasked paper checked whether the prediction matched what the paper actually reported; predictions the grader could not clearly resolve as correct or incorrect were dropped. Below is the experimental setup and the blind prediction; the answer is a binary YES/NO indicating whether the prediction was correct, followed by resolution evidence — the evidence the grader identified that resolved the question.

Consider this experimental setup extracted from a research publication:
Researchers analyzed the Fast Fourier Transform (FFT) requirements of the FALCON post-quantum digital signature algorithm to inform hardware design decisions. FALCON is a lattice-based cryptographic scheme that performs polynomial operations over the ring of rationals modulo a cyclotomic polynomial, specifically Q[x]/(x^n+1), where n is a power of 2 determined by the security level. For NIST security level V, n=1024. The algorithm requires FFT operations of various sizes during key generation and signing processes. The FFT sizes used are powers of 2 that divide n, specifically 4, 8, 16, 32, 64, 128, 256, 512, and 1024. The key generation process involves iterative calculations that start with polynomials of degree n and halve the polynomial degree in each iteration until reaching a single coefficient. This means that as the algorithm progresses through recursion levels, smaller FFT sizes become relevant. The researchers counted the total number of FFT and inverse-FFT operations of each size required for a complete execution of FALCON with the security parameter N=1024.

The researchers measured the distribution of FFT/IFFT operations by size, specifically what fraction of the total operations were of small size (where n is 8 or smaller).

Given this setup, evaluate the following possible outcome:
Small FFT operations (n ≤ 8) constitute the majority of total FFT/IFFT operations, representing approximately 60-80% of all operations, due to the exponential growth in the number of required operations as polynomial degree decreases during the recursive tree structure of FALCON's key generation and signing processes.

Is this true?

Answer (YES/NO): YES